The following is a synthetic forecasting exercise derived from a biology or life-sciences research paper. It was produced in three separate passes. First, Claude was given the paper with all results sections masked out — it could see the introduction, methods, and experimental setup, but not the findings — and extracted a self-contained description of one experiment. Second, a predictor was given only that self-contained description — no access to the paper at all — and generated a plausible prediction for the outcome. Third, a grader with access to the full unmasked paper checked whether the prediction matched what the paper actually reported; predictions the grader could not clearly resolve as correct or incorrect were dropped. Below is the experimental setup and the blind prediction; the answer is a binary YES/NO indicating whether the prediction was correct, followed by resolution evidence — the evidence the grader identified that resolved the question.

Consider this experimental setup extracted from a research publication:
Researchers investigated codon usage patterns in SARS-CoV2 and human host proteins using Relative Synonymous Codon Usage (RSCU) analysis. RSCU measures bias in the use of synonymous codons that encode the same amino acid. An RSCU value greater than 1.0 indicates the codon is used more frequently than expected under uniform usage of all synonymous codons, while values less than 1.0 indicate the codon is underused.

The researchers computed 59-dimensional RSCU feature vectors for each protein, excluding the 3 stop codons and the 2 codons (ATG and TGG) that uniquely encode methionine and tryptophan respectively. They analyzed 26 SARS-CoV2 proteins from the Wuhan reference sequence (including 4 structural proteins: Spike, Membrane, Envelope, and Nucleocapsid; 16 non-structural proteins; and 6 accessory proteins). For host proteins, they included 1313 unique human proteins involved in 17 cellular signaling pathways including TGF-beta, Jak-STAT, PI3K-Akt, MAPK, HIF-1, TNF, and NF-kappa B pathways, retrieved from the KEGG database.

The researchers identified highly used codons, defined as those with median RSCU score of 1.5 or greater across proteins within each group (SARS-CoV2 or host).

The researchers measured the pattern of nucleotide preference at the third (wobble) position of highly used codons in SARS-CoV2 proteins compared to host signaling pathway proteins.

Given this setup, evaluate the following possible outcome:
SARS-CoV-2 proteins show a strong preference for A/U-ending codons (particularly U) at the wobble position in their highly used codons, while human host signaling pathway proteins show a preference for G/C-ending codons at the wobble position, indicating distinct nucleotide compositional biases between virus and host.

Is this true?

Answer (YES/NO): YES